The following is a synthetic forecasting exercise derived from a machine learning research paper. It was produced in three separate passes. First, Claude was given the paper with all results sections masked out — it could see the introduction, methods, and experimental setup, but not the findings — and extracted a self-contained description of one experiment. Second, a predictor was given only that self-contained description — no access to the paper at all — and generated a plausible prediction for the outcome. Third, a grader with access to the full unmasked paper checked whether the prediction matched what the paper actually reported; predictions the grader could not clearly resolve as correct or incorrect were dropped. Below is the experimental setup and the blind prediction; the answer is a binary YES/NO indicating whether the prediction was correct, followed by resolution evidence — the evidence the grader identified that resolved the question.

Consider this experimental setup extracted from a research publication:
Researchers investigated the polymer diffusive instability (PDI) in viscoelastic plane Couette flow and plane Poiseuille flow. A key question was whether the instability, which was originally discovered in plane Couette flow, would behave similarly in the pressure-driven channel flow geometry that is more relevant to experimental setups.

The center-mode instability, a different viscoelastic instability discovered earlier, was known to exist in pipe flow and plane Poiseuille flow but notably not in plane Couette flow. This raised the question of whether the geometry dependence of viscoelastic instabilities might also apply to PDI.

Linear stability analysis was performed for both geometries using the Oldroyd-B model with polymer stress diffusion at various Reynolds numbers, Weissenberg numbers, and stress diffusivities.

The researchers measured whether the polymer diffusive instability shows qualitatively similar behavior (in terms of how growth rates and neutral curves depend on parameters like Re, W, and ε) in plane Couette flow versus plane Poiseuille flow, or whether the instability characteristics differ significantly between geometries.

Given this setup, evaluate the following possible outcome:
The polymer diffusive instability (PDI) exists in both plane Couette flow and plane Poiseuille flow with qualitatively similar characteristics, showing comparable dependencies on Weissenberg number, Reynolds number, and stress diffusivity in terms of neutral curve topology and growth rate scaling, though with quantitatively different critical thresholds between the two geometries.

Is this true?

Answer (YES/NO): YES